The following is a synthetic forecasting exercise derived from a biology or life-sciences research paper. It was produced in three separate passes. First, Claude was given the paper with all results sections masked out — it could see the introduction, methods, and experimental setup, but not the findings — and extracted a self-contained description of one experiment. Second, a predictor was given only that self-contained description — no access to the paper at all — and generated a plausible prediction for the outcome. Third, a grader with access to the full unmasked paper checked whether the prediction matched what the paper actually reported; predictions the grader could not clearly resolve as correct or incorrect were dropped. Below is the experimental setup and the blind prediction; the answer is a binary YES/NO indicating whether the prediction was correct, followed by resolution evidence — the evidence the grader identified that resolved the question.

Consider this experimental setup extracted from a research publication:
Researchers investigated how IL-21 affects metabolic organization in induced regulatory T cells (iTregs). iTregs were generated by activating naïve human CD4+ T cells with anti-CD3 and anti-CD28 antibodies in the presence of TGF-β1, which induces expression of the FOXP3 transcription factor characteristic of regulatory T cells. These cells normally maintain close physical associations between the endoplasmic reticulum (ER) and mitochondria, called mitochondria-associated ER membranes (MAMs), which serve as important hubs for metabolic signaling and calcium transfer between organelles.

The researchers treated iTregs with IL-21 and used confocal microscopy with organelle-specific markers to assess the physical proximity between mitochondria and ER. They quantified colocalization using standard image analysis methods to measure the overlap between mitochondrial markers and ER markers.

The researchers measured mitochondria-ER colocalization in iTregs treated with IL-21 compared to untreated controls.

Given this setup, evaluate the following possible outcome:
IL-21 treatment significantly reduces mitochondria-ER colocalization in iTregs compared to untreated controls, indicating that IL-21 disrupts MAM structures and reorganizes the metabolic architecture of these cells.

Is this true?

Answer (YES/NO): YES